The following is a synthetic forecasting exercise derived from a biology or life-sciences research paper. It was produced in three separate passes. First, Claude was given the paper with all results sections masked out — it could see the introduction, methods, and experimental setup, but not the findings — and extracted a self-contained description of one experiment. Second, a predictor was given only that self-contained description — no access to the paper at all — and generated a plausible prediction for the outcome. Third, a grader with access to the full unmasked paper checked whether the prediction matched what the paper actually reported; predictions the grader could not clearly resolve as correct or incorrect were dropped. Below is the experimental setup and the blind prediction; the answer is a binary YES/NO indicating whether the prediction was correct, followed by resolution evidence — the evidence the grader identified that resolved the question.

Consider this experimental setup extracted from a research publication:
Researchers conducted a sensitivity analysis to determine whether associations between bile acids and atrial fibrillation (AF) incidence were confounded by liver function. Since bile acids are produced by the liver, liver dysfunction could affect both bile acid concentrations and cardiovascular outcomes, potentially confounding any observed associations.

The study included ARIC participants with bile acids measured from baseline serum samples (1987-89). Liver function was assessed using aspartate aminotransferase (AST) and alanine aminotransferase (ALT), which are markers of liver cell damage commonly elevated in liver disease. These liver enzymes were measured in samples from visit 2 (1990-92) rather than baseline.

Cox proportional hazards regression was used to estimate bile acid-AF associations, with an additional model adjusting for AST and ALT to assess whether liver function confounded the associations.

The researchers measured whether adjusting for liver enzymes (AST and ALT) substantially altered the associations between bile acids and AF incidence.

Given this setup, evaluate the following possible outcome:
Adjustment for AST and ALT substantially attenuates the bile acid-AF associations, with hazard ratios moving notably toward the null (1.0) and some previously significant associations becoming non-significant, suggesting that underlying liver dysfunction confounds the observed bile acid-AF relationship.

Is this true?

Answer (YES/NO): NO